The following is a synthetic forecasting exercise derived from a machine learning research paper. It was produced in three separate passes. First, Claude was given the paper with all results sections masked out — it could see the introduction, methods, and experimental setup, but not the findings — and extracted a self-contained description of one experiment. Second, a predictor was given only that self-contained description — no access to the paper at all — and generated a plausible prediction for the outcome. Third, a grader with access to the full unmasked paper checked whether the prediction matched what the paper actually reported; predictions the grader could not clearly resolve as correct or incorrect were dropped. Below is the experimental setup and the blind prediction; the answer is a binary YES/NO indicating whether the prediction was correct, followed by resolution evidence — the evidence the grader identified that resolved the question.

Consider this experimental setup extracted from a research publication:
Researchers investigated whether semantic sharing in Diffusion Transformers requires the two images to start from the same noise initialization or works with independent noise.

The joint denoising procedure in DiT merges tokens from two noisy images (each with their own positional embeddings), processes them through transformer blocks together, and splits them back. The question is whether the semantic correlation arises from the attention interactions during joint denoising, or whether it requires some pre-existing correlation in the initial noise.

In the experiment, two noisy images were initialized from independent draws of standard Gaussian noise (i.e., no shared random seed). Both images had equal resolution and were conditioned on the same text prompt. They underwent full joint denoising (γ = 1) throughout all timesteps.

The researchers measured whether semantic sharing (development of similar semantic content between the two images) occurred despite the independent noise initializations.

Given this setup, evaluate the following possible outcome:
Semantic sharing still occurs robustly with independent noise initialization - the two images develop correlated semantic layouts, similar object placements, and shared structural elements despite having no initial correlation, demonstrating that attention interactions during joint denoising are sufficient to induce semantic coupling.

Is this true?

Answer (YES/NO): YES